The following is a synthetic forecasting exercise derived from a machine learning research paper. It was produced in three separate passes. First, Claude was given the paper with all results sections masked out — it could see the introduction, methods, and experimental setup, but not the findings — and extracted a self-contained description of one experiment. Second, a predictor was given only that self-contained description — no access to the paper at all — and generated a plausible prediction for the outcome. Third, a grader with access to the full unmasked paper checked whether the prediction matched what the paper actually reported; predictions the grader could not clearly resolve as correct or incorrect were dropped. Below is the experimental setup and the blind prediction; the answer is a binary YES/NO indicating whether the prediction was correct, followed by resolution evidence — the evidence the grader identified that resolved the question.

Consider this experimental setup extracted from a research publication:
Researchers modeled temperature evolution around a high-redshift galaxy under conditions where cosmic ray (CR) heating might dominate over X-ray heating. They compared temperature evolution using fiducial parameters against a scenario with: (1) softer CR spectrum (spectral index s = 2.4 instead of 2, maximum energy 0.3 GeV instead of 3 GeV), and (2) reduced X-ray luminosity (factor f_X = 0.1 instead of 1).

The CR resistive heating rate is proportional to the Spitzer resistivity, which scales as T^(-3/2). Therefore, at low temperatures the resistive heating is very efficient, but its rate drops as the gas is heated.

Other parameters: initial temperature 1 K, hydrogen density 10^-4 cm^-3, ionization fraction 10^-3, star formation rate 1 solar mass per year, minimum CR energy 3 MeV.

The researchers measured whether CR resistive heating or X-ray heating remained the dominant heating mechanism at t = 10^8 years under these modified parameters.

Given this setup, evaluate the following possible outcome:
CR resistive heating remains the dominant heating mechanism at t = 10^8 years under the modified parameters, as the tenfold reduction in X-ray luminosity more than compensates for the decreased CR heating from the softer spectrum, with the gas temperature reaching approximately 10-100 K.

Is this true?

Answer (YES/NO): YES